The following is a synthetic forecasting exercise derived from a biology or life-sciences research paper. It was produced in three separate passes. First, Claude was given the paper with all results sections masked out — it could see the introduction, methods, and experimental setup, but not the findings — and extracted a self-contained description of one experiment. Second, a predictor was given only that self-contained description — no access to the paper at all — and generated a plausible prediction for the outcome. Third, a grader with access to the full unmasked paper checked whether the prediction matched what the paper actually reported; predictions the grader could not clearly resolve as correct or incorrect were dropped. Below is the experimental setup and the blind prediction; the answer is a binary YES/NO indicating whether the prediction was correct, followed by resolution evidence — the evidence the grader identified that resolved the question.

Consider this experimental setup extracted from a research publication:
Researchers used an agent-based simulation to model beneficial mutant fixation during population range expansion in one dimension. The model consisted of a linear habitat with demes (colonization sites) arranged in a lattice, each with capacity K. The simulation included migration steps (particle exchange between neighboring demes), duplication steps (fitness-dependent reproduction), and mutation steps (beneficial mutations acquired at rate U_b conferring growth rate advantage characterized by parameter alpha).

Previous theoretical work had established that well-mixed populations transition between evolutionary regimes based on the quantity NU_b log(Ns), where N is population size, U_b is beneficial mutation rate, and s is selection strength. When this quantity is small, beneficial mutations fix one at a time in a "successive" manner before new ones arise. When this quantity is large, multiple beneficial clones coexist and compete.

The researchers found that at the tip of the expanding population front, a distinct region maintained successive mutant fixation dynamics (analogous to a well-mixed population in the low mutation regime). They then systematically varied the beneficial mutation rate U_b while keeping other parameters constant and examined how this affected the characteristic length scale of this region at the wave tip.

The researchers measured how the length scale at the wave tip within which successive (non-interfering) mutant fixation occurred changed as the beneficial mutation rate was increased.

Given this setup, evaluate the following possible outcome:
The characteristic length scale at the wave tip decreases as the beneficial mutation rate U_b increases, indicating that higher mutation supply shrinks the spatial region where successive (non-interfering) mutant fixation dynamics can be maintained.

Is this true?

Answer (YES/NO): YES